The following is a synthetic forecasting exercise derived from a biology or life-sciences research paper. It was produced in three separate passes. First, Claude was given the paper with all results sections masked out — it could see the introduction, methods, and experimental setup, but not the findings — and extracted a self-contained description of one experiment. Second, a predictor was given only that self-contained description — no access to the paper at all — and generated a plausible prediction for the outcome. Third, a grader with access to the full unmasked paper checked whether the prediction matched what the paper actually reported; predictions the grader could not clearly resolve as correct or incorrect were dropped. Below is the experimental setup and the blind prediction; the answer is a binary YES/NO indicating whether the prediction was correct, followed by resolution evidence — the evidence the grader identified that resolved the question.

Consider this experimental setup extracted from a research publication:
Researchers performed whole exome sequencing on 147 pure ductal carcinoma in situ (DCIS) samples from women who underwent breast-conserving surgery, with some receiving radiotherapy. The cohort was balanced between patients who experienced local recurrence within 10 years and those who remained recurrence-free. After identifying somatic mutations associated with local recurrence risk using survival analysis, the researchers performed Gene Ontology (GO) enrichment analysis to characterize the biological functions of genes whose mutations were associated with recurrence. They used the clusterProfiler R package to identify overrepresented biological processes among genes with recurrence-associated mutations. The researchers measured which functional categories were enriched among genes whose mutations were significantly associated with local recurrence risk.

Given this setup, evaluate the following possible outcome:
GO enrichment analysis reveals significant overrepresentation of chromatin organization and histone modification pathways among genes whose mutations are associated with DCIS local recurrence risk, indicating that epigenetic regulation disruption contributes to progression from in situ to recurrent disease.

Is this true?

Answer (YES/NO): NO